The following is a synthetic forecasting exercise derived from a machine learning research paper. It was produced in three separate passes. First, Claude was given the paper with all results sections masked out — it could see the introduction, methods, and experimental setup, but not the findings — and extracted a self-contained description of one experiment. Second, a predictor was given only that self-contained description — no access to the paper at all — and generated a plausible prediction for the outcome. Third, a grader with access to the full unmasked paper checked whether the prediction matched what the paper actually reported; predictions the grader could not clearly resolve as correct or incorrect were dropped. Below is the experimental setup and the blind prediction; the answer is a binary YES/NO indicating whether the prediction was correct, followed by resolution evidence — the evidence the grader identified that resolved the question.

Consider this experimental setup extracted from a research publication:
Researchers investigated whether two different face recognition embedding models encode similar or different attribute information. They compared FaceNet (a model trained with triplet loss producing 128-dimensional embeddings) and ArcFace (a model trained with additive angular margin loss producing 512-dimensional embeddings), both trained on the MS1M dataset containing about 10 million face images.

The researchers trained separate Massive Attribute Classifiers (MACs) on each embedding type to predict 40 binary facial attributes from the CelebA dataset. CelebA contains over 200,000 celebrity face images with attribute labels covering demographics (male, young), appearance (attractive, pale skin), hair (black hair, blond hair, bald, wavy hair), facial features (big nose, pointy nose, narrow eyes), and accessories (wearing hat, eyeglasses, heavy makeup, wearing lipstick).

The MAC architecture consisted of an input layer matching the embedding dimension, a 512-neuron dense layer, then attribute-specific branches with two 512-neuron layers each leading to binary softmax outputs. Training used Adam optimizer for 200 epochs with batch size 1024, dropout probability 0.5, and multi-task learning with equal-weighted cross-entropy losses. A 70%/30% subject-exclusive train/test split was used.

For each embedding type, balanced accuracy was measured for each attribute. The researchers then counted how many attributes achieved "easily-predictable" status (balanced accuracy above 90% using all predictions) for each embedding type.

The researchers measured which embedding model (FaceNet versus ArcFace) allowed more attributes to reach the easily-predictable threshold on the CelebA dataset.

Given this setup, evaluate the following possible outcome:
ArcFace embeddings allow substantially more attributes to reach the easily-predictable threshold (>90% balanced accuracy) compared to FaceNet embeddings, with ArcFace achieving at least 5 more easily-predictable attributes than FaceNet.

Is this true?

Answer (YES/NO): NO